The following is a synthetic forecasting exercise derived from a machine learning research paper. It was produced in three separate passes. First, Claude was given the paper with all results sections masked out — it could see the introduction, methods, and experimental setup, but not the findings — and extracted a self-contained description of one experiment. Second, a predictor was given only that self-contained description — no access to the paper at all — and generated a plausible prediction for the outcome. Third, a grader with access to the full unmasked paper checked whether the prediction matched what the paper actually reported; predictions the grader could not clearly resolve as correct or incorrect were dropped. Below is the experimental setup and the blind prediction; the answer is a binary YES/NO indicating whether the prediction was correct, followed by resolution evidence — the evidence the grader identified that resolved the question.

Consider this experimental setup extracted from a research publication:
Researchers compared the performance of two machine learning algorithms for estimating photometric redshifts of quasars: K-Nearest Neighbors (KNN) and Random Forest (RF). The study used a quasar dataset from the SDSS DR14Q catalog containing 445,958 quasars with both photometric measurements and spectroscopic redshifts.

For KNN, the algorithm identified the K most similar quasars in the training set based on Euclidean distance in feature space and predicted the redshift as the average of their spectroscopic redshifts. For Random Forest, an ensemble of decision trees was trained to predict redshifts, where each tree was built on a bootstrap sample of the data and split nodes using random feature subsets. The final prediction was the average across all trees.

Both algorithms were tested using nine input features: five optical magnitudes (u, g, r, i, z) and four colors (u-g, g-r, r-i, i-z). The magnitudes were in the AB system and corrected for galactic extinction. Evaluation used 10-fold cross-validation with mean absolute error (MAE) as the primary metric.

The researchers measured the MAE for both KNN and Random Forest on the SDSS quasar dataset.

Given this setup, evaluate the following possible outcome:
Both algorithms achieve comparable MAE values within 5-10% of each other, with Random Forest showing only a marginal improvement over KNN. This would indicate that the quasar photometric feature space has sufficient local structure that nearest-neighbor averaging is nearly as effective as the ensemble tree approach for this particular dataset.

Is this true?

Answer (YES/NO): YES